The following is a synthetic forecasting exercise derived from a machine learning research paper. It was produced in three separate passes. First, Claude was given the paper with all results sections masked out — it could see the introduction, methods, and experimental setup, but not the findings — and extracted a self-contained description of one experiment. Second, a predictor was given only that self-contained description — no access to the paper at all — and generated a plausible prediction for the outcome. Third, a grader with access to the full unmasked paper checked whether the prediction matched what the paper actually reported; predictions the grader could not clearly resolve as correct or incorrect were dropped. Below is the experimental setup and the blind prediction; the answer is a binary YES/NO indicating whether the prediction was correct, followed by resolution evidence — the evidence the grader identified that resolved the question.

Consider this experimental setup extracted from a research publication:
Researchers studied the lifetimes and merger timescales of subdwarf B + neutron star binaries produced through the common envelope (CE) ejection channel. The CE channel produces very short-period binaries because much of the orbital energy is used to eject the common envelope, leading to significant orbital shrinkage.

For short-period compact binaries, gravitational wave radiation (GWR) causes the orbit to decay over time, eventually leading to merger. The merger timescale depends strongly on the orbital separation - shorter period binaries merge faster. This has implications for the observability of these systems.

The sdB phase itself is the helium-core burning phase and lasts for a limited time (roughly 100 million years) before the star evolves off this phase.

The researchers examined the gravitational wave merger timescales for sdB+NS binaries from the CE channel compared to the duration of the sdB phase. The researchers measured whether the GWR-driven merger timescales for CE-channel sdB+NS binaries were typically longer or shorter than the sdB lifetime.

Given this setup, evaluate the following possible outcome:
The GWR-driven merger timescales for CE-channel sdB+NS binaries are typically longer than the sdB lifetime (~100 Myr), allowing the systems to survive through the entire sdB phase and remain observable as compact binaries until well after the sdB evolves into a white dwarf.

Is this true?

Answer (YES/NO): NO